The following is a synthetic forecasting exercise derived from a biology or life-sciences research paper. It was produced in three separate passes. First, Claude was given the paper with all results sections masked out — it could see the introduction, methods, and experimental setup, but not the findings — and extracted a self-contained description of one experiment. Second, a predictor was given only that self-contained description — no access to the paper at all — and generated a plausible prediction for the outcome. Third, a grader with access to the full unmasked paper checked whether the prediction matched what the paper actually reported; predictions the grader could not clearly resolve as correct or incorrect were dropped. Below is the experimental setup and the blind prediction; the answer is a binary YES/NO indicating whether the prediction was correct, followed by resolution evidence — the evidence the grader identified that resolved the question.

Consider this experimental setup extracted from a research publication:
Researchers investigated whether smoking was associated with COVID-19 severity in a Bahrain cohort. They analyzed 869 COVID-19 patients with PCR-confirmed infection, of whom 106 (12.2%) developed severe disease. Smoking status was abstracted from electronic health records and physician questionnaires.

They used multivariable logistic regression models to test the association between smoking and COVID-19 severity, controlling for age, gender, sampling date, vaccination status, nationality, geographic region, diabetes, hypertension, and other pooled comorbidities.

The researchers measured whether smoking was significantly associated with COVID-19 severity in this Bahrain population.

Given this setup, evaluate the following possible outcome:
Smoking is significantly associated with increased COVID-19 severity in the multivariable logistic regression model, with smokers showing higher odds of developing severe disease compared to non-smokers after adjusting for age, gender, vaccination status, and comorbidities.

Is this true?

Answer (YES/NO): NO